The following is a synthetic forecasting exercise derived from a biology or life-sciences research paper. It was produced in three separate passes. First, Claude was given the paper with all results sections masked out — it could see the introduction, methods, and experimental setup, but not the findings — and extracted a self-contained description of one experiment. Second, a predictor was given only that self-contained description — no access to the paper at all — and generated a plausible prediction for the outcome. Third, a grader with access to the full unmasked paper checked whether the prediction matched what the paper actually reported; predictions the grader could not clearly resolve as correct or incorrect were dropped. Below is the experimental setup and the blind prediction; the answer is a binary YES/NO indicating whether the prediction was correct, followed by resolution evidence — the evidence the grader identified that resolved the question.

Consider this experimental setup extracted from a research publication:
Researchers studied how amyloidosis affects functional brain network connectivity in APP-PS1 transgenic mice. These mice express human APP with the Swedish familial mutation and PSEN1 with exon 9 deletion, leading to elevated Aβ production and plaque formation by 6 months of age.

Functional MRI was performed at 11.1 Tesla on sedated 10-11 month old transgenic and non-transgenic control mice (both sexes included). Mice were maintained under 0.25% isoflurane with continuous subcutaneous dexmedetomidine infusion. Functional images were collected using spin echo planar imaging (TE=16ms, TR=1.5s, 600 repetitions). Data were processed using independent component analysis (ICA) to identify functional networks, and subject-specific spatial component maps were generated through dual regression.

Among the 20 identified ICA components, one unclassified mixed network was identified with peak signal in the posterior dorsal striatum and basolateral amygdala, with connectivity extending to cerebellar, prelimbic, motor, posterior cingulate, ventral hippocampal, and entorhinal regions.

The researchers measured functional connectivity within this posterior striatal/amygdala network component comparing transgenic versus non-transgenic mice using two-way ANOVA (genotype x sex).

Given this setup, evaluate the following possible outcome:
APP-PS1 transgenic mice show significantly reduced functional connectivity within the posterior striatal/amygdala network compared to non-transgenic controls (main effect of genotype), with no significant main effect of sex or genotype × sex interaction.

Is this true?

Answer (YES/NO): NO